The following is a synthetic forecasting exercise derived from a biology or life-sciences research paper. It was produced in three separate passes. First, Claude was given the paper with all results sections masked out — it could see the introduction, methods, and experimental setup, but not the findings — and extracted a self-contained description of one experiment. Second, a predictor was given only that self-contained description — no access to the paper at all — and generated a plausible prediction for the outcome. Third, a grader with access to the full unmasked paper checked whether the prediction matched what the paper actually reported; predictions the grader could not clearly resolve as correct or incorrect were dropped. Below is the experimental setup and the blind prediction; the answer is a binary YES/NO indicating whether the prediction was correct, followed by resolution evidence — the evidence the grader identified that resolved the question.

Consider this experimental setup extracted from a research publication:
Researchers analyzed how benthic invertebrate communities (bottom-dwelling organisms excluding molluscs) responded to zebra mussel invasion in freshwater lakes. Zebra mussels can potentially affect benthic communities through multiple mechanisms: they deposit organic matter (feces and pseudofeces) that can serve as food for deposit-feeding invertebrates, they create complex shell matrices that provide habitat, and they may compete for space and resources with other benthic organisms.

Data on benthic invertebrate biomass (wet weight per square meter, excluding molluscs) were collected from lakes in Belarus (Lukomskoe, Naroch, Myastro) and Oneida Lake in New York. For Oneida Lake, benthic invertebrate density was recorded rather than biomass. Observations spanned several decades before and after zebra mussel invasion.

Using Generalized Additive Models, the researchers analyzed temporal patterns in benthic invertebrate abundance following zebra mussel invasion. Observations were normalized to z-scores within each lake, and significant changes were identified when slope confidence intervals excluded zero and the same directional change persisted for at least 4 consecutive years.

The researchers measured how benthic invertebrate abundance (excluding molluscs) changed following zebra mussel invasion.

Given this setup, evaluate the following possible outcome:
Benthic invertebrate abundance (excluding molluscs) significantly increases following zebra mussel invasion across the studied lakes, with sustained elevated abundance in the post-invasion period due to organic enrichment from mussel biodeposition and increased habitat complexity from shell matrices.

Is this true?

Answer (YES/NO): NO